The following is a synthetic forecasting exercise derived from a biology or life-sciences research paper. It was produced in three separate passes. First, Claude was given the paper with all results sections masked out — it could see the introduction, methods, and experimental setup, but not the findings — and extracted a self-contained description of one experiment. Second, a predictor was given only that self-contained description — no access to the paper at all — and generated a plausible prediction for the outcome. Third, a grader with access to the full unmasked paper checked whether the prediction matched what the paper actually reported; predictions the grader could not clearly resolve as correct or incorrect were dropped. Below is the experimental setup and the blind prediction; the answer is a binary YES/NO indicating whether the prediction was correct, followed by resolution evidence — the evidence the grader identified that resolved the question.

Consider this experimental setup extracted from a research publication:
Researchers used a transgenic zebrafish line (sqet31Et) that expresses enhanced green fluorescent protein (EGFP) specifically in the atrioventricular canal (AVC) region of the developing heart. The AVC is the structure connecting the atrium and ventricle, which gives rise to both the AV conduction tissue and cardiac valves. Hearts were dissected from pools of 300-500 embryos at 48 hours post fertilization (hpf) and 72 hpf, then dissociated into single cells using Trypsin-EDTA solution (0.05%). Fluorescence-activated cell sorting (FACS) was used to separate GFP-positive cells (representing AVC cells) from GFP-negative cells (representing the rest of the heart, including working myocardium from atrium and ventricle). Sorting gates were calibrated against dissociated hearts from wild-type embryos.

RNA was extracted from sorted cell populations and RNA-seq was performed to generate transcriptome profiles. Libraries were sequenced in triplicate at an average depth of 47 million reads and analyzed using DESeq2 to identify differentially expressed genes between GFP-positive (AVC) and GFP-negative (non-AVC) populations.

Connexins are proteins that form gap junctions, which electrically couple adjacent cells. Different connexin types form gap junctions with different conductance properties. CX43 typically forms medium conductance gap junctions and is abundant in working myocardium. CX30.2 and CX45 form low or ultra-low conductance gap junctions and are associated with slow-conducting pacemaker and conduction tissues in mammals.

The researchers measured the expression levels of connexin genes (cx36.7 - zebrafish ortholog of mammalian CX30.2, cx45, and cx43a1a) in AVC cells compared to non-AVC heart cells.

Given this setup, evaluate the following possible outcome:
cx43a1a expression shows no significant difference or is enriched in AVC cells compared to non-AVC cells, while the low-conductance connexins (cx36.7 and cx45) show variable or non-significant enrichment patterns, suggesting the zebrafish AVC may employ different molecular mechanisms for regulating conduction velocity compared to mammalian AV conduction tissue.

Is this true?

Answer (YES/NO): NO